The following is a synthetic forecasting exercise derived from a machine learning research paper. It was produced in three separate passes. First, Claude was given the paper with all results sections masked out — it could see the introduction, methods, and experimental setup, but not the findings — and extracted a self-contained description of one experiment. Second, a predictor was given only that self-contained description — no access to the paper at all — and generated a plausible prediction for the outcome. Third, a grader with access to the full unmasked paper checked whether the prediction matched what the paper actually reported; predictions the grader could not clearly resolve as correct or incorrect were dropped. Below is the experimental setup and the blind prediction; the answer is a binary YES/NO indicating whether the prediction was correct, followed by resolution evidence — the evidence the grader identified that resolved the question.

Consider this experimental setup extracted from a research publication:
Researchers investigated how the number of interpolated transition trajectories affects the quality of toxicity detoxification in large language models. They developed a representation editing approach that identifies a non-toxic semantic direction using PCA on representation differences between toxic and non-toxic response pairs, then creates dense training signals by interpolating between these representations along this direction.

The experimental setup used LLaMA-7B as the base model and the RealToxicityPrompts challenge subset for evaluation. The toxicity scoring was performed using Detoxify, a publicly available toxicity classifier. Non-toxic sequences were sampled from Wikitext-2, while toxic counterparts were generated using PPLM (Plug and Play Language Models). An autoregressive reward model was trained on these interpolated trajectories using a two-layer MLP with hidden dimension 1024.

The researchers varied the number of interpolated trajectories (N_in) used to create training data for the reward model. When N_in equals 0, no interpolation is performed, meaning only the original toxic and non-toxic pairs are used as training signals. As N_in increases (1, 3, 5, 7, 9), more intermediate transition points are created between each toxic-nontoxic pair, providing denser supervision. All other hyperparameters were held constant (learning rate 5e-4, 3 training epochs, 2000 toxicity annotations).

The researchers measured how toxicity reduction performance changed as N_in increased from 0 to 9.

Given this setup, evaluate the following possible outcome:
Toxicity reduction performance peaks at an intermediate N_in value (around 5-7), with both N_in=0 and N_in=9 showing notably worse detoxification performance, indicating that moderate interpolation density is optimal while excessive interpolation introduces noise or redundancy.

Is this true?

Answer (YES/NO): NO